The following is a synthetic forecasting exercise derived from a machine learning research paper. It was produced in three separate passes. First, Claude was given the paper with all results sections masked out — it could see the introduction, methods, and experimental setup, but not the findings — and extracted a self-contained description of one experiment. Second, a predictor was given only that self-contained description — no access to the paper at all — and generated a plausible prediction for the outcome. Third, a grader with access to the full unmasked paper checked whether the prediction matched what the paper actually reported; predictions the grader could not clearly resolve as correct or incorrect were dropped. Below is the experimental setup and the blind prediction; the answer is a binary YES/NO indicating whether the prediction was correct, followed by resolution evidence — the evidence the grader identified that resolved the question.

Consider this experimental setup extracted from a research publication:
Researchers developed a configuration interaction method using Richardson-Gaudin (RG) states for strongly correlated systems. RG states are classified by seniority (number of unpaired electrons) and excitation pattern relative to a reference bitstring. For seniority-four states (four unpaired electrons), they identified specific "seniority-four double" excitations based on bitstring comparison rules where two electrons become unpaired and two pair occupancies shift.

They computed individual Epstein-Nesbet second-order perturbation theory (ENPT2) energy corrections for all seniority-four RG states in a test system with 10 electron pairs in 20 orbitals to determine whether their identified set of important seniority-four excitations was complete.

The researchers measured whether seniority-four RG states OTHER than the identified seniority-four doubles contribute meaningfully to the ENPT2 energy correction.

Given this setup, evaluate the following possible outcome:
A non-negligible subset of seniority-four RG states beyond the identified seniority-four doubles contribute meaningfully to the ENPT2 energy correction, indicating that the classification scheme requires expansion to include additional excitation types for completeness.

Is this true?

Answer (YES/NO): NO